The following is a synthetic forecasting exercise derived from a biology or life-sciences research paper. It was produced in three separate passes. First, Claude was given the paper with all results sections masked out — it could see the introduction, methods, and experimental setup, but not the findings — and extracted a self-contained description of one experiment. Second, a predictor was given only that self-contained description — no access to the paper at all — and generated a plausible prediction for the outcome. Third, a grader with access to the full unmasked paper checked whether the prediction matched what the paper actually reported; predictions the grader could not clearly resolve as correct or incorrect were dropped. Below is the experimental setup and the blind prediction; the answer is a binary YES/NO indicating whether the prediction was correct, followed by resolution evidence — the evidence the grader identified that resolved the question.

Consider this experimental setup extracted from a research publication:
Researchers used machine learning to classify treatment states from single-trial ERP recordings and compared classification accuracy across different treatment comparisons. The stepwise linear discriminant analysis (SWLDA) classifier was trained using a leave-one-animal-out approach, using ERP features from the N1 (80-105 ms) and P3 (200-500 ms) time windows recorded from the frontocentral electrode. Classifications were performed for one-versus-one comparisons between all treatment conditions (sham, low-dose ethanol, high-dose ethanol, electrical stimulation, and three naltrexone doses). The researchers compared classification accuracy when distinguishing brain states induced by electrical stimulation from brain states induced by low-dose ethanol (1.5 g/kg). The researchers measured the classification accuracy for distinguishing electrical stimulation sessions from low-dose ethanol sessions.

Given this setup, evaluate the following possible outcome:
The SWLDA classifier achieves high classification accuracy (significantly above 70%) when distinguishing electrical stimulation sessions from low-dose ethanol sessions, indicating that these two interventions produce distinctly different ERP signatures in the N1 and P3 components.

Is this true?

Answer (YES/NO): YES